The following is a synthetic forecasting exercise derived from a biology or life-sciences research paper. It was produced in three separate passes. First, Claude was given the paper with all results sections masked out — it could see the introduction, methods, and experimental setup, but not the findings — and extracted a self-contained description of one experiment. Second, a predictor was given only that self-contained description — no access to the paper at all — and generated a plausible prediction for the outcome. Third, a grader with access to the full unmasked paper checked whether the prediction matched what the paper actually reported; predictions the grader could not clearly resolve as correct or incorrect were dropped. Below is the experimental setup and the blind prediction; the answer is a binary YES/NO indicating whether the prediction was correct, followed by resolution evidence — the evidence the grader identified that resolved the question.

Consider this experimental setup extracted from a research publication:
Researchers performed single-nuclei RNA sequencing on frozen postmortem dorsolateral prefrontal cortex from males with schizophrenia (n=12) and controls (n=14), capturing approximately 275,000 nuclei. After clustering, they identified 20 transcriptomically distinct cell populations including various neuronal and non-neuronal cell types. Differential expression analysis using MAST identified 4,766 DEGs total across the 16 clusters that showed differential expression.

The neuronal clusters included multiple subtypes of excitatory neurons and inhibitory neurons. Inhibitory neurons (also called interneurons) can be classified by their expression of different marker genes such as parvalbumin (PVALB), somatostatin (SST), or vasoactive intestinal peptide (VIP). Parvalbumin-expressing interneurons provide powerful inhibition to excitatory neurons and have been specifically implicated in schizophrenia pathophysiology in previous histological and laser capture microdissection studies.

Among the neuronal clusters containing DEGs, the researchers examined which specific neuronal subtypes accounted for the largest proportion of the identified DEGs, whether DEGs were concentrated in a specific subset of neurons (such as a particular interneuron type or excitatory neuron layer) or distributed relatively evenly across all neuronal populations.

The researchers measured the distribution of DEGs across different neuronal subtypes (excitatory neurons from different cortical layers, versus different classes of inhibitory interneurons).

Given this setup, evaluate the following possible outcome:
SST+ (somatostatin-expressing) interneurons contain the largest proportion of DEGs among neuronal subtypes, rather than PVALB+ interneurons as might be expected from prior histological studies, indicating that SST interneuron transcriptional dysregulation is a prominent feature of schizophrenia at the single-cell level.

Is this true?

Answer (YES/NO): NO